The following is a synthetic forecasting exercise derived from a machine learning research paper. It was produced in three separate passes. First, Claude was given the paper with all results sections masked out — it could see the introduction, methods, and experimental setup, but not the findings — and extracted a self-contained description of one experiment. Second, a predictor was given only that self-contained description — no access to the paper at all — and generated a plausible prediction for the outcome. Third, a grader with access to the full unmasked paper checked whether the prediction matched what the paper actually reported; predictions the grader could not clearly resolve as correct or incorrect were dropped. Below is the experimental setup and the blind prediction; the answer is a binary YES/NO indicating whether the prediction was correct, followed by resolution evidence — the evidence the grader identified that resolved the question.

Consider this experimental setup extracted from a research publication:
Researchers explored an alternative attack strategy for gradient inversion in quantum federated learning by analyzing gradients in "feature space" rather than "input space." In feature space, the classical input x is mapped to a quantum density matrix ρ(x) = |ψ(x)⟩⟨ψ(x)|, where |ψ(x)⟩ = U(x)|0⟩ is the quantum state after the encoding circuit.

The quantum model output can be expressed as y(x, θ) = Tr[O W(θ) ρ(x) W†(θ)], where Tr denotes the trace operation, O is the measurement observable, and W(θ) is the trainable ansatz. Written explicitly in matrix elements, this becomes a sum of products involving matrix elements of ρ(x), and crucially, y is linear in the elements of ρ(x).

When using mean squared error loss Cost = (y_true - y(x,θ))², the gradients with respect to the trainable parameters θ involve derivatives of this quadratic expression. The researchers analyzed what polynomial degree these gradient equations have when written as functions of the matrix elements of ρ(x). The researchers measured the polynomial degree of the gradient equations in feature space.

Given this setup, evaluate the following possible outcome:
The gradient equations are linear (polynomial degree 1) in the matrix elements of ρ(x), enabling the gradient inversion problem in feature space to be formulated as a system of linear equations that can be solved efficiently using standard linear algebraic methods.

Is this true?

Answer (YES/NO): NO